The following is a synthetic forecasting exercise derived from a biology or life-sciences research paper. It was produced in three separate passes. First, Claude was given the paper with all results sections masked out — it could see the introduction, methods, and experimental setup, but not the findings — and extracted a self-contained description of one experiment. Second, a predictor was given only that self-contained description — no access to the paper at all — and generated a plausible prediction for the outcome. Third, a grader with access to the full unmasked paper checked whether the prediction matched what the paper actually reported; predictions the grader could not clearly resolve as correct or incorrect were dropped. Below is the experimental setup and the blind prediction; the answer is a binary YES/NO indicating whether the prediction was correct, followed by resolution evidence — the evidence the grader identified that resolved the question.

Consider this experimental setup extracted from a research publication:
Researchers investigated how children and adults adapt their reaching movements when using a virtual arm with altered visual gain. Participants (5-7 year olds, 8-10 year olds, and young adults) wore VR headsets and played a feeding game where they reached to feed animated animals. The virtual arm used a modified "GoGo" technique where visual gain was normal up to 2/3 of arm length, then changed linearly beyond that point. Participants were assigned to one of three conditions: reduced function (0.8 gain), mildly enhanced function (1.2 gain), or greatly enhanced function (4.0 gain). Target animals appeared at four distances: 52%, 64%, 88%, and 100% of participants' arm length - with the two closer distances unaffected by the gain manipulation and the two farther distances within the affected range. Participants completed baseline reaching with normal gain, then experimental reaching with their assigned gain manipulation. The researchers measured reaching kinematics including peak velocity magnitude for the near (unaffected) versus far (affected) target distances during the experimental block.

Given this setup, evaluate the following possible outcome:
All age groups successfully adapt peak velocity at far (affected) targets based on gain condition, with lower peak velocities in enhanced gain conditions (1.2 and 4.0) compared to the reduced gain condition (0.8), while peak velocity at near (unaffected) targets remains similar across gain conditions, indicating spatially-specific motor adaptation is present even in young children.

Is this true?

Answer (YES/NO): NO